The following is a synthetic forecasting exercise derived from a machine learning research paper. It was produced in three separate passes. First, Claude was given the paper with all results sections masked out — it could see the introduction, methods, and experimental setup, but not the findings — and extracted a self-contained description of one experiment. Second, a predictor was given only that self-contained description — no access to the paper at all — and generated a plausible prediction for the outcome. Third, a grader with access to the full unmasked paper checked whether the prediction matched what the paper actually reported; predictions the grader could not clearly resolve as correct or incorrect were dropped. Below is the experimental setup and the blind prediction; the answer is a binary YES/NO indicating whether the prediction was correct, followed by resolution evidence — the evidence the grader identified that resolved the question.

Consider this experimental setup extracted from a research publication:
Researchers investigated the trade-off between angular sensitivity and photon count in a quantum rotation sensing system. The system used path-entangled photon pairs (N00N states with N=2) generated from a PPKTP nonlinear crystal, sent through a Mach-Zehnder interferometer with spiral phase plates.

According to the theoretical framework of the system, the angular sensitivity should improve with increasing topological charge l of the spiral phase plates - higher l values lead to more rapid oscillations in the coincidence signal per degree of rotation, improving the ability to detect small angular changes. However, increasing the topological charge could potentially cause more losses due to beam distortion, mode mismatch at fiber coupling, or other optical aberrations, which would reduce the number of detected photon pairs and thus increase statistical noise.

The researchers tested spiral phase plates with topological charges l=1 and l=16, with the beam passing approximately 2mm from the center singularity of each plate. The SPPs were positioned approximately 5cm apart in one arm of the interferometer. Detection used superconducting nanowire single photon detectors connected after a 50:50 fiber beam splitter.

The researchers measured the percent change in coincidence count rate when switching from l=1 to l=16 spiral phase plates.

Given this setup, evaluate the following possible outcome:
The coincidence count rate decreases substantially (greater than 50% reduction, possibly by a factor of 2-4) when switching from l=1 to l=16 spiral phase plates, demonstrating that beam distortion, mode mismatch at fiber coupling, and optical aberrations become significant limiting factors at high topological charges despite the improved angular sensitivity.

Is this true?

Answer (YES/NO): NO